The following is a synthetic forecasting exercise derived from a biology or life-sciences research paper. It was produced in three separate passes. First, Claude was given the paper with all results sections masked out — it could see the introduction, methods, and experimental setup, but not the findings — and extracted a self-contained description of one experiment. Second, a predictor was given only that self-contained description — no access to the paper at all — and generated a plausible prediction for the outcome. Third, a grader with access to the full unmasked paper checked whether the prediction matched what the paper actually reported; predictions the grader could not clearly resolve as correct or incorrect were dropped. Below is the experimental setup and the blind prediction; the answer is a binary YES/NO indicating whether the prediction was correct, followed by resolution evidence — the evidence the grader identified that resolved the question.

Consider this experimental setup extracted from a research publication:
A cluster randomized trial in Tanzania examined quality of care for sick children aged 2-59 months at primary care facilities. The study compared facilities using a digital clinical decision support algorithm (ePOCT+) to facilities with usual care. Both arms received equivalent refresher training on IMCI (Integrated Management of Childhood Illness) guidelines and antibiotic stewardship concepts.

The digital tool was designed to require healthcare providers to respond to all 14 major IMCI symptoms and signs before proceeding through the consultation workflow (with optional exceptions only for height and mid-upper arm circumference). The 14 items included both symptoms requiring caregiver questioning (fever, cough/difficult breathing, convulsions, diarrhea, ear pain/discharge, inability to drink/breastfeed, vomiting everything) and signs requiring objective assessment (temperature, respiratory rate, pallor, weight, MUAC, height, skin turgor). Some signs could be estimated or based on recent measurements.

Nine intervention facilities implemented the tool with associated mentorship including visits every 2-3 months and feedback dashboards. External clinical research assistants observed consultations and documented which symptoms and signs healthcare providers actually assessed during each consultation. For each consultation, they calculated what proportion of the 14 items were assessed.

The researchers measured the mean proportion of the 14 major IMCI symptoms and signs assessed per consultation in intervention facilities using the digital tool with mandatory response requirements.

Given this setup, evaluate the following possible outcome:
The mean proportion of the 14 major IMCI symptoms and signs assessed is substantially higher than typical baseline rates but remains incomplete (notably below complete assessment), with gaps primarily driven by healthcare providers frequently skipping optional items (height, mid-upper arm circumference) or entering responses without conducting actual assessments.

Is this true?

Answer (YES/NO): NO